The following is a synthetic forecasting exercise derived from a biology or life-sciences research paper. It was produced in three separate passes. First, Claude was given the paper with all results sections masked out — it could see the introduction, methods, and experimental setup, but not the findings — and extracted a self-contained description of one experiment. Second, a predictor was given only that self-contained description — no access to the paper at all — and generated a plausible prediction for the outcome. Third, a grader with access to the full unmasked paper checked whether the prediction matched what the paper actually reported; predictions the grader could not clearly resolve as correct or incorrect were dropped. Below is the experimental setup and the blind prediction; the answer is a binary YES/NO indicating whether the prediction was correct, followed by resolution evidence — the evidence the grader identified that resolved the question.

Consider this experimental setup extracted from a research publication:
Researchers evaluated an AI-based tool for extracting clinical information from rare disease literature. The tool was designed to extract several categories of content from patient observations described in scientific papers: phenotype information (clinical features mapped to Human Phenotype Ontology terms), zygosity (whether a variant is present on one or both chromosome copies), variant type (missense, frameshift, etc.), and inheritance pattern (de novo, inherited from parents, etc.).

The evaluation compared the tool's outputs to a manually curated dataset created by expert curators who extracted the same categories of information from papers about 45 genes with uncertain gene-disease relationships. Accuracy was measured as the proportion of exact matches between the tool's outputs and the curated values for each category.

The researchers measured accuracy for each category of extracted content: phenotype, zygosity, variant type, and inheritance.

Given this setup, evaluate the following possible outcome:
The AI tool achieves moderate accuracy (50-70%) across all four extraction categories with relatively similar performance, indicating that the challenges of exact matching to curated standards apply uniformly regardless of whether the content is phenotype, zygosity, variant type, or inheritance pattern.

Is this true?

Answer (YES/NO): NO